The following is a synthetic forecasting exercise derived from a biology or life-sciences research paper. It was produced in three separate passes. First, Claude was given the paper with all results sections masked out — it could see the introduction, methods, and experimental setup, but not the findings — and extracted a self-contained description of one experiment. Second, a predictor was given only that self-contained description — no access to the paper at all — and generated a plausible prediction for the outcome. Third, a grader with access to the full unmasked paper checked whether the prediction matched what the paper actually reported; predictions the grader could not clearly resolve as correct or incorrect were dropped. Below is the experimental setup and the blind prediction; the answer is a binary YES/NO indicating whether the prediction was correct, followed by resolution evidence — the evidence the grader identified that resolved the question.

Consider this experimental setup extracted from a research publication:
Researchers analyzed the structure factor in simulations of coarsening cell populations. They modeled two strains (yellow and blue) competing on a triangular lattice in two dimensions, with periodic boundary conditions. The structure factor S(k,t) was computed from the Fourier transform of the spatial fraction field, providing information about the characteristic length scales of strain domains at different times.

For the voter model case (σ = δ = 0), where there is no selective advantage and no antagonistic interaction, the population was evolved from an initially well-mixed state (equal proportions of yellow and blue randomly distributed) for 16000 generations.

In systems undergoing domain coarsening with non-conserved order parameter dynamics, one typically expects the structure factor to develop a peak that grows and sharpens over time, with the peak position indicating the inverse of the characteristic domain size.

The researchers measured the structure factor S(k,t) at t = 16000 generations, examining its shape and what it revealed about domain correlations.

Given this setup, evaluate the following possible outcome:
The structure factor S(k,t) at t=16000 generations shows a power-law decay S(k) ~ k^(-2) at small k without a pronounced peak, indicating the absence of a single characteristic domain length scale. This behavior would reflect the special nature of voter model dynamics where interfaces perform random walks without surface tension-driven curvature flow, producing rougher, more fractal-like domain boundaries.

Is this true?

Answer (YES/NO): NO